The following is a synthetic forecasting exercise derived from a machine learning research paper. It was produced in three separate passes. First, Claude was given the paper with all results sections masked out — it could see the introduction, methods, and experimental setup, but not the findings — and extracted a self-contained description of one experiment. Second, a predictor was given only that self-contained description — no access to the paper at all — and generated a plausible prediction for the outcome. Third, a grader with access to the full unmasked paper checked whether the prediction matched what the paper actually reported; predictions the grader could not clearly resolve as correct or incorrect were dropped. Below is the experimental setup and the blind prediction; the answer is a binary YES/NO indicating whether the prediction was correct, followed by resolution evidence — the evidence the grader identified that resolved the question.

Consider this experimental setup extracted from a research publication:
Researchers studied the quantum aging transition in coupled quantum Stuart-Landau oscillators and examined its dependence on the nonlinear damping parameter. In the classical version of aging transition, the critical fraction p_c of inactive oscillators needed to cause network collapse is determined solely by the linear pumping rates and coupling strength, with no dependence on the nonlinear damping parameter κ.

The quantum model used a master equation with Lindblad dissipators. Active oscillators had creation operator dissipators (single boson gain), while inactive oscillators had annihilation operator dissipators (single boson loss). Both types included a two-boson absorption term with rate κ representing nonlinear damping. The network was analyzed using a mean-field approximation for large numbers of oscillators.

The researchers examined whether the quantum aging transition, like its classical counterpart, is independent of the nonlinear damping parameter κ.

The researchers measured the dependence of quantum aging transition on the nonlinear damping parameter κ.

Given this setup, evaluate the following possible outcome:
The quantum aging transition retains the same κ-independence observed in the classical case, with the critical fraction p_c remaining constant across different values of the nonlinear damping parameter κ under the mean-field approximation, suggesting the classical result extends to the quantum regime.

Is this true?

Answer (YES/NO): NO